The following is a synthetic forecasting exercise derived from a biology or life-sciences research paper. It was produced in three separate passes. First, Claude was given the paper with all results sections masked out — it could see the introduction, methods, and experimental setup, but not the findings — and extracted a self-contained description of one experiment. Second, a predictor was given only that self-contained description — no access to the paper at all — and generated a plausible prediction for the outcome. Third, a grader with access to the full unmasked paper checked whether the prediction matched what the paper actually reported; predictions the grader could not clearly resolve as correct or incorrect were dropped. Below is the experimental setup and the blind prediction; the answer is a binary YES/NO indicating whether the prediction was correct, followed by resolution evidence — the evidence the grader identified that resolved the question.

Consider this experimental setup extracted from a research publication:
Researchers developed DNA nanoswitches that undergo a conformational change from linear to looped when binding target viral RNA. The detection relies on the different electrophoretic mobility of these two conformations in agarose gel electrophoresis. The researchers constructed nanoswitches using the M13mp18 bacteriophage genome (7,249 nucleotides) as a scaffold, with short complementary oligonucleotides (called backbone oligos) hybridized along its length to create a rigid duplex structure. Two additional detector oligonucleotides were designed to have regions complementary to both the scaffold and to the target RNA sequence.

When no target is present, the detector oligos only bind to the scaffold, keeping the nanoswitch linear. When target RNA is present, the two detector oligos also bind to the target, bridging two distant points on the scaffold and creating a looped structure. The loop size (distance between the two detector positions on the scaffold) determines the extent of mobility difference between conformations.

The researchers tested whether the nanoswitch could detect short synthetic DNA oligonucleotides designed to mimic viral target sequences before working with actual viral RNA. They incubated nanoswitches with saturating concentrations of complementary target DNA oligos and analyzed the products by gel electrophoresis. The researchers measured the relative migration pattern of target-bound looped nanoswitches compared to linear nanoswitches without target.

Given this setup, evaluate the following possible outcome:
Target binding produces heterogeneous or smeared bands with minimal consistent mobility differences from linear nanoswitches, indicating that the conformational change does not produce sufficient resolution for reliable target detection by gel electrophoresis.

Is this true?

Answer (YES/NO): NO